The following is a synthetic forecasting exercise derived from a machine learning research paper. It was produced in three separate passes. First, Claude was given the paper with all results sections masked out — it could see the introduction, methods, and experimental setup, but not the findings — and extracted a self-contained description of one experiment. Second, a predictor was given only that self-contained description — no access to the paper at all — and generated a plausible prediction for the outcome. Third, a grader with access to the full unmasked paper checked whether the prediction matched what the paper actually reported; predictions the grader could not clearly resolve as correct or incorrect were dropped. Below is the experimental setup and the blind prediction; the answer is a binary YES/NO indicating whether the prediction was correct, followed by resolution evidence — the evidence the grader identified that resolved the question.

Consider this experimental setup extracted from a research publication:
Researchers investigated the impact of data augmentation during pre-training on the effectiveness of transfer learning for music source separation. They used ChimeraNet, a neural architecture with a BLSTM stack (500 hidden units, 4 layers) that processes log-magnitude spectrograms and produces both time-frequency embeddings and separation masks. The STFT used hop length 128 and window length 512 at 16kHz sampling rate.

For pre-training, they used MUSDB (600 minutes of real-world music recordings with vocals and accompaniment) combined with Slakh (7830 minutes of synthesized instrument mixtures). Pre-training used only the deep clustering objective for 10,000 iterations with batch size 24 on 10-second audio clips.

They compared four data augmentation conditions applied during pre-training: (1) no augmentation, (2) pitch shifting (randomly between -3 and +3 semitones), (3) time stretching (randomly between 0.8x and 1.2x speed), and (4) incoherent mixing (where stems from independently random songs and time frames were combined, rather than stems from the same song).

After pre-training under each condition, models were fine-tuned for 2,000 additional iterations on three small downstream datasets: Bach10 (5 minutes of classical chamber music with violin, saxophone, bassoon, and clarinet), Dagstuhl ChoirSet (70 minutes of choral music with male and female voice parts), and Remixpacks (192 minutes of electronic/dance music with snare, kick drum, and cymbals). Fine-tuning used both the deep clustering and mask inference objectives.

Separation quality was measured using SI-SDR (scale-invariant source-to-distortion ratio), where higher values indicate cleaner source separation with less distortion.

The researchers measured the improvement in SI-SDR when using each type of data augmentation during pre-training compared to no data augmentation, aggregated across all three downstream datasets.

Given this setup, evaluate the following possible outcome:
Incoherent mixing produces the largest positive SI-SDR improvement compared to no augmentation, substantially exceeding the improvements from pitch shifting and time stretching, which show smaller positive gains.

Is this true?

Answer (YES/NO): NO